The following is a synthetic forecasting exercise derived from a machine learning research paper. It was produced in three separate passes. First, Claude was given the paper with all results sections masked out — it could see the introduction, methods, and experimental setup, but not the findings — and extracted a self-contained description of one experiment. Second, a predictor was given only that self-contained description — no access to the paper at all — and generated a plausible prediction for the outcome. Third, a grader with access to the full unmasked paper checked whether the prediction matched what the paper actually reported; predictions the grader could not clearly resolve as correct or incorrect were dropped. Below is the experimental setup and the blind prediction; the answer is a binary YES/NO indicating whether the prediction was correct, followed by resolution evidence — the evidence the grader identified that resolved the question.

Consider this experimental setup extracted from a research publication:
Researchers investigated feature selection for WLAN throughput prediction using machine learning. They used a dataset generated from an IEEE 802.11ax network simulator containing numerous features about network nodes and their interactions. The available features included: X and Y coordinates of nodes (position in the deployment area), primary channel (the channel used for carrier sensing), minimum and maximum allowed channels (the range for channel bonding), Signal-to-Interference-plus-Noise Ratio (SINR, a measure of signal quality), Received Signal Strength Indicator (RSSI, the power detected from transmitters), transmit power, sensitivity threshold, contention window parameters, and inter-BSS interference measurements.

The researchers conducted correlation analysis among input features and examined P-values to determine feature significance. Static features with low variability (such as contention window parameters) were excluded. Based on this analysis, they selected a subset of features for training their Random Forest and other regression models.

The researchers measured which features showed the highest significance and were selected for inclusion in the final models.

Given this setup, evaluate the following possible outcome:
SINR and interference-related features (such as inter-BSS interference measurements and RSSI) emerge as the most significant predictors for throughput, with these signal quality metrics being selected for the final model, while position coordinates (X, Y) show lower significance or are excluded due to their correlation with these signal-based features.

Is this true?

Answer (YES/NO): NO